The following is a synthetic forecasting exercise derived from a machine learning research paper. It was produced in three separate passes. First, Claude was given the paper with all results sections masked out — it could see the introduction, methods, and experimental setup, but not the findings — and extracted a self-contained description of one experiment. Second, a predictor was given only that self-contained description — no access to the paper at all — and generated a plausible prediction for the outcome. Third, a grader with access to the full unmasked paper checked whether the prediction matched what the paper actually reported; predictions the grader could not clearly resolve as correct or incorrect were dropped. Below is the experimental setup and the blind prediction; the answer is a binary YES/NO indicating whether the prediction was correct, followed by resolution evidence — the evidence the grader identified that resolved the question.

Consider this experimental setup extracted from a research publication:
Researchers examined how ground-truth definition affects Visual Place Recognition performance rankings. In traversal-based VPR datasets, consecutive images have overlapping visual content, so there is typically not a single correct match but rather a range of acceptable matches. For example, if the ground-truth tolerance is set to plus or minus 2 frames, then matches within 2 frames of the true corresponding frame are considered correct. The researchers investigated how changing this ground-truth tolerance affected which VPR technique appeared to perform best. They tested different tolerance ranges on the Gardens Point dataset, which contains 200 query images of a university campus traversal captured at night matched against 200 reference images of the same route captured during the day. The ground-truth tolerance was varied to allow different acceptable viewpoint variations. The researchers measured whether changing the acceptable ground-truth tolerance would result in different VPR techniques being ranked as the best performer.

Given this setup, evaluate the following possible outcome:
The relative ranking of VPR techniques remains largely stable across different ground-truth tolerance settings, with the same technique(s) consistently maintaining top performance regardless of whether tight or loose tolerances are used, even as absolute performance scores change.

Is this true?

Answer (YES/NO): NO